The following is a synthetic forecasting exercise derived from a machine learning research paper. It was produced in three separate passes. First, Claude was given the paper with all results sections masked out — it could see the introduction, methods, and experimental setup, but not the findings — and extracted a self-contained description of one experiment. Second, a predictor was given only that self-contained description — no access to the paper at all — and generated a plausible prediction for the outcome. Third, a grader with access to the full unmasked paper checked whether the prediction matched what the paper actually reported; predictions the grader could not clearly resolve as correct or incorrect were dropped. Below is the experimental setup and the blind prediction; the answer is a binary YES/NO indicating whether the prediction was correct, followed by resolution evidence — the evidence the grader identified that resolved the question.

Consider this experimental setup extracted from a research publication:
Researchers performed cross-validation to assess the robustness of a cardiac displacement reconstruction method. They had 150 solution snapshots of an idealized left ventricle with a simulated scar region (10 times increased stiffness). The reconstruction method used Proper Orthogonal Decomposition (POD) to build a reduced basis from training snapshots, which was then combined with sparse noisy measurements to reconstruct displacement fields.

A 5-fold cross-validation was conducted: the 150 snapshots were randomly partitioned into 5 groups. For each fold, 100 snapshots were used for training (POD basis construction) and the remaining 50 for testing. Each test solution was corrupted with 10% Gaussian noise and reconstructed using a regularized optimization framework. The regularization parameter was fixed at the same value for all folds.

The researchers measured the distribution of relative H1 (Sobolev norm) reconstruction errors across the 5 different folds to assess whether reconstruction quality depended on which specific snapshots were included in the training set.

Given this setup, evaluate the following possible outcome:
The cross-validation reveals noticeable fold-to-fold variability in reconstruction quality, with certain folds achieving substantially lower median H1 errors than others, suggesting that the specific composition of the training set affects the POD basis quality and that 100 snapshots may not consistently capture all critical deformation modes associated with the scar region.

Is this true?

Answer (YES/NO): NO